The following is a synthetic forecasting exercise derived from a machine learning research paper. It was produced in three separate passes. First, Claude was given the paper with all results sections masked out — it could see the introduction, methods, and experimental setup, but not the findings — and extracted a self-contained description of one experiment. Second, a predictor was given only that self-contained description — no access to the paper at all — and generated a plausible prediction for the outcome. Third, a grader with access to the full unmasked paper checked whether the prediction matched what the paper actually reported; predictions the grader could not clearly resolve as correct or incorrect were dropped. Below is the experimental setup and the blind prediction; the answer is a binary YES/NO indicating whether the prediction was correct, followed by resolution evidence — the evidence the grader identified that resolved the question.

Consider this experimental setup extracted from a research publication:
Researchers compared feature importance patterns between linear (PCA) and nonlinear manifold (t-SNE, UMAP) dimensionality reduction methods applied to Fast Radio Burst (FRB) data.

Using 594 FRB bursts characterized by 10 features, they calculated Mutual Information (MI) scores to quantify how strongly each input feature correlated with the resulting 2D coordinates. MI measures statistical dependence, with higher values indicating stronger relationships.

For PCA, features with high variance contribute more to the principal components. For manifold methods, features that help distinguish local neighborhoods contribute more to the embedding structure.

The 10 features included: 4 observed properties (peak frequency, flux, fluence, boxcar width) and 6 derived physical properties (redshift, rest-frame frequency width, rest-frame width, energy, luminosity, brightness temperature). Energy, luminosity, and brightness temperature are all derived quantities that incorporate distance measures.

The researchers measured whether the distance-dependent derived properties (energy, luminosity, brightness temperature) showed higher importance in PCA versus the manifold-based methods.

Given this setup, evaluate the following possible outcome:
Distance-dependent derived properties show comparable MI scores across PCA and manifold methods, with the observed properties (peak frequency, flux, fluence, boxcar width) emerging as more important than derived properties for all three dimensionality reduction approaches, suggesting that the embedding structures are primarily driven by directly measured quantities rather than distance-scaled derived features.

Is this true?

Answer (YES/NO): NO